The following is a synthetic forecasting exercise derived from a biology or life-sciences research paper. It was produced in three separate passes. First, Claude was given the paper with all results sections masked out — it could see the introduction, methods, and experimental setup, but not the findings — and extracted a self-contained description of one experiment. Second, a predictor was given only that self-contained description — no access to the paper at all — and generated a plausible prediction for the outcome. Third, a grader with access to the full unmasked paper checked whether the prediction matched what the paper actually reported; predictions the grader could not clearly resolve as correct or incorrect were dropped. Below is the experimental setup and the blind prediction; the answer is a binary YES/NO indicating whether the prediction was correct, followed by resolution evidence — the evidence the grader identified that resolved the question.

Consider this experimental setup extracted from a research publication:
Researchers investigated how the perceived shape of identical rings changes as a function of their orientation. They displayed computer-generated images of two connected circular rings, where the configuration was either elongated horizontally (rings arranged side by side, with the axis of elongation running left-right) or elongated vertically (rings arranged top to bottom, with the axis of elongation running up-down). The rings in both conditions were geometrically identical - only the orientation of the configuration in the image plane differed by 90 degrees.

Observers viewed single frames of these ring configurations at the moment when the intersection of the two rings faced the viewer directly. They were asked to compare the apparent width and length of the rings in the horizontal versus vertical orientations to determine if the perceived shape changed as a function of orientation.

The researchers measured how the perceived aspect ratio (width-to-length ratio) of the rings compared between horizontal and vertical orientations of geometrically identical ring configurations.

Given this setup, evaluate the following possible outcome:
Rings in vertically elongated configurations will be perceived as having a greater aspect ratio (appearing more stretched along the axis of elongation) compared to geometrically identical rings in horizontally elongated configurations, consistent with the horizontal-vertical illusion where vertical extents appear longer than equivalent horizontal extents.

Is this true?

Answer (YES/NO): YES